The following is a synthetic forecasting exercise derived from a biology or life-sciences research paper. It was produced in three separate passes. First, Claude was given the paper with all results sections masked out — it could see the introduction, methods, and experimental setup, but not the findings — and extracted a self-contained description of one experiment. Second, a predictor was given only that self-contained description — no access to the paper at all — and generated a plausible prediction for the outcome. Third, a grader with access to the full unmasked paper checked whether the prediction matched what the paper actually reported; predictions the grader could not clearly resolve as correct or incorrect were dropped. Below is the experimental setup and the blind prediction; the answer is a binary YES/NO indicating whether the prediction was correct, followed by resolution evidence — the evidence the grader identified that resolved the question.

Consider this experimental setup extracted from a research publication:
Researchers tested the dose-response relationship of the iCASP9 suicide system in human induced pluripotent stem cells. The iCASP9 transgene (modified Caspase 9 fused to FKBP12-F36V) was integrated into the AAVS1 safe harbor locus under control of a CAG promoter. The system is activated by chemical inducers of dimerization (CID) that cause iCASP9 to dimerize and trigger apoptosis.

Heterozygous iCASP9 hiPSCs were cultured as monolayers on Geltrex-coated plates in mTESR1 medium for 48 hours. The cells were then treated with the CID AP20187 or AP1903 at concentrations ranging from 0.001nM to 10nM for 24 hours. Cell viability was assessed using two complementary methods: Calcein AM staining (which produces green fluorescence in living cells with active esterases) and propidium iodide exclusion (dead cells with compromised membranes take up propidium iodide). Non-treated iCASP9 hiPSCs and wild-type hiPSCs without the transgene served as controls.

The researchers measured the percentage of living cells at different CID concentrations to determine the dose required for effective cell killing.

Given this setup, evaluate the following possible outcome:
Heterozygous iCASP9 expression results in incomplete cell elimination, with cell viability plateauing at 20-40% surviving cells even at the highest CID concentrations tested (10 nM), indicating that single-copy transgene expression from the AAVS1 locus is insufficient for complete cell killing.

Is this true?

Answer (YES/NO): NO